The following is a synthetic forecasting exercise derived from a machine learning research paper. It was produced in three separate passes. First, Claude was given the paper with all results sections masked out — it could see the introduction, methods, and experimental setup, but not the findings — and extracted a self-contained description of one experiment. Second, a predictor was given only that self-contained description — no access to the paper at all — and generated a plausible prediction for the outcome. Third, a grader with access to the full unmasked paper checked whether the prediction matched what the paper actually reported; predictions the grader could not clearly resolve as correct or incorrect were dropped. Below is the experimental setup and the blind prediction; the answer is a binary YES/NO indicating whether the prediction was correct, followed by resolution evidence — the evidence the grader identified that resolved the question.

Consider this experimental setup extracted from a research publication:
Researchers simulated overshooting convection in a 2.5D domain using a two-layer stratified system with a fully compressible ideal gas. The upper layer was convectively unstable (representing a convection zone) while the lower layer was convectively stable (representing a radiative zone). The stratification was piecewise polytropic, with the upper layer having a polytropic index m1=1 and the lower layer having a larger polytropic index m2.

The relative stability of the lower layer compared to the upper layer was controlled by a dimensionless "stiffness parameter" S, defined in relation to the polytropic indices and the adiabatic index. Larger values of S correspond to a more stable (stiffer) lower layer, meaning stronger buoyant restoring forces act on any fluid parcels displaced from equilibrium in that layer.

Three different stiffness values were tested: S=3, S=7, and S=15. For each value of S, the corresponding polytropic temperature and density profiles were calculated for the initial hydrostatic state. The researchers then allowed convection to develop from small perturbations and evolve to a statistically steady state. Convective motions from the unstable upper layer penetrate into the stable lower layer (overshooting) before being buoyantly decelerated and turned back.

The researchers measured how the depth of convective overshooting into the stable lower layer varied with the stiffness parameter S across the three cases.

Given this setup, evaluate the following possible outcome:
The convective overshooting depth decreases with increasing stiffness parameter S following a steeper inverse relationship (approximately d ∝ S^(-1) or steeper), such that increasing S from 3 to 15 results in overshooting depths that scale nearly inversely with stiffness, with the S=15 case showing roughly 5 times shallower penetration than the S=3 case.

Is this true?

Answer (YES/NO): NO